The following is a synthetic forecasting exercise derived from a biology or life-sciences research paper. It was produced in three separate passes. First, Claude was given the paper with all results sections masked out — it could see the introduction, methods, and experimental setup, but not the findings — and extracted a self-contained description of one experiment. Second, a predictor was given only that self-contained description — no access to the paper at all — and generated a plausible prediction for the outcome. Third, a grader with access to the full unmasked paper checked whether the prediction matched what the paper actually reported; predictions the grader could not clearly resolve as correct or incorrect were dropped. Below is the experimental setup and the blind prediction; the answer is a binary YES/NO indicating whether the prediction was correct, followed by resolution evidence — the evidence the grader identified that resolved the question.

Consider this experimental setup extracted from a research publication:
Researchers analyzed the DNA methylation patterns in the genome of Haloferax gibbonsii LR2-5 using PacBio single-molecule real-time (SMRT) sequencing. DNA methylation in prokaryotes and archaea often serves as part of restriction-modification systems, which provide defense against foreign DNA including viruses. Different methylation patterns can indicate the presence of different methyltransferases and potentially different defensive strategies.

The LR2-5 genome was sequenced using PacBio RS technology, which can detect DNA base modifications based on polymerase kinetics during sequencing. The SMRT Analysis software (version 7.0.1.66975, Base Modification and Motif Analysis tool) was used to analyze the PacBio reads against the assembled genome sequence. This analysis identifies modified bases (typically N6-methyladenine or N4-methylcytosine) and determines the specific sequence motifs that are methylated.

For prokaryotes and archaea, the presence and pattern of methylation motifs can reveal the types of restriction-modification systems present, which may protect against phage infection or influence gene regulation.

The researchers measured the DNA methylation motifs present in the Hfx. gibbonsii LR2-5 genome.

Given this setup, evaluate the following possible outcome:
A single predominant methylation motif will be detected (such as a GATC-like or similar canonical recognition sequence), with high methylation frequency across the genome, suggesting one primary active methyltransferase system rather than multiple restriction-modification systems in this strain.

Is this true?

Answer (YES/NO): NO